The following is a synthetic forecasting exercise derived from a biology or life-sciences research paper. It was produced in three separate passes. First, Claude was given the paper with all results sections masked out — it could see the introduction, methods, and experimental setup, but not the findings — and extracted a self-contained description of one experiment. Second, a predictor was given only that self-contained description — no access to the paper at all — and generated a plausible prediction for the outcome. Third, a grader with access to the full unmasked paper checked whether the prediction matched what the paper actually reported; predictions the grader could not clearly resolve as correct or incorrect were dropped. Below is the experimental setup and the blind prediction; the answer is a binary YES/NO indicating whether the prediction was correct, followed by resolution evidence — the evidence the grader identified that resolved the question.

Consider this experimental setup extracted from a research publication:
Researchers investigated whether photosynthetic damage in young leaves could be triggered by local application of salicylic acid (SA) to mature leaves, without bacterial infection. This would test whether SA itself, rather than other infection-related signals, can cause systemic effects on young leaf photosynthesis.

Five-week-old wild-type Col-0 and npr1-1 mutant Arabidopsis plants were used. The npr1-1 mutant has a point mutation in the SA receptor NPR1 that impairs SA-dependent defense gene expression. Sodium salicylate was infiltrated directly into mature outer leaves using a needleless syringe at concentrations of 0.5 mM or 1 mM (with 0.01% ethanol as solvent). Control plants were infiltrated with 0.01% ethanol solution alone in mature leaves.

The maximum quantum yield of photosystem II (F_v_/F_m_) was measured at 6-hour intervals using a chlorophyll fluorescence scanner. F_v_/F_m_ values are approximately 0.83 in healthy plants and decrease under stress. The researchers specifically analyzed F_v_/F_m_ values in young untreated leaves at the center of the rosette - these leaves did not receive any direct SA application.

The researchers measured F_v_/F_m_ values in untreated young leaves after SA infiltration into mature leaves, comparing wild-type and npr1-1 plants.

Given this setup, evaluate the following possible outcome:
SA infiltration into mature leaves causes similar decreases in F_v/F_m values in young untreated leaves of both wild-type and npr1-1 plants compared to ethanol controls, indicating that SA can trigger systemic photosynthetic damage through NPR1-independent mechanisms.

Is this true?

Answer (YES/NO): NO